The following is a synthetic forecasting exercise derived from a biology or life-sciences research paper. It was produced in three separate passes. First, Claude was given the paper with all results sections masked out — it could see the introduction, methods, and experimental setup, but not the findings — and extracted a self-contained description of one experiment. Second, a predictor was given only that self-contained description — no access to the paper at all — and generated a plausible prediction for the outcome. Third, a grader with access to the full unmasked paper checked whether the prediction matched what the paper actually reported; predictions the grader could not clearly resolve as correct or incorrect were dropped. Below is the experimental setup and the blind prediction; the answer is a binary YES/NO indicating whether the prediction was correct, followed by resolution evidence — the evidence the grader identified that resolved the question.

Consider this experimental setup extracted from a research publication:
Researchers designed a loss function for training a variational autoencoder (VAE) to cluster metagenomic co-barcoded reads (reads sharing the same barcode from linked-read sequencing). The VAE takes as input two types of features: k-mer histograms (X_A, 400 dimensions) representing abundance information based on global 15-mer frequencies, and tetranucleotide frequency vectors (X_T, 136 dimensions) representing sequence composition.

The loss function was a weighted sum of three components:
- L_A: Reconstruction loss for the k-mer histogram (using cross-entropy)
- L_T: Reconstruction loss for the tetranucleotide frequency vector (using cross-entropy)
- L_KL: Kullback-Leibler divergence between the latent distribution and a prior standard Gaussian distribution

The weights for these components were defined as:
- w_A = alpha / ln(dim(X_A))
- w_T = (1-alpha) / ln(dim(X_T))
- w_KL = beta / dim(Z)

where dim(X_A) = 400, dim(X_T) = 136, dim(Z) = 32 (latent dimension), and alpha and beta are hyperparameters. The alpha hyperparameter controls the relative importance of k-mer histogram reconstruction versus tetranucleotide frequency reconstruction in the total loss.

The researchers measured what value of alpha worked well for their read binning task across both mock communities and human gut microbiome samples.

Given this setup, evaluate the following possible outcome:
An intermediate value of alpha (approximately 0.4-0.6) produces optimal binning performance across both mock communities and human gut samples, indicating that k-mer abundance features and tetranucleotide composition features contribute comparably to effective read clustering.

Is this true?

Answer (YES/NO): NO